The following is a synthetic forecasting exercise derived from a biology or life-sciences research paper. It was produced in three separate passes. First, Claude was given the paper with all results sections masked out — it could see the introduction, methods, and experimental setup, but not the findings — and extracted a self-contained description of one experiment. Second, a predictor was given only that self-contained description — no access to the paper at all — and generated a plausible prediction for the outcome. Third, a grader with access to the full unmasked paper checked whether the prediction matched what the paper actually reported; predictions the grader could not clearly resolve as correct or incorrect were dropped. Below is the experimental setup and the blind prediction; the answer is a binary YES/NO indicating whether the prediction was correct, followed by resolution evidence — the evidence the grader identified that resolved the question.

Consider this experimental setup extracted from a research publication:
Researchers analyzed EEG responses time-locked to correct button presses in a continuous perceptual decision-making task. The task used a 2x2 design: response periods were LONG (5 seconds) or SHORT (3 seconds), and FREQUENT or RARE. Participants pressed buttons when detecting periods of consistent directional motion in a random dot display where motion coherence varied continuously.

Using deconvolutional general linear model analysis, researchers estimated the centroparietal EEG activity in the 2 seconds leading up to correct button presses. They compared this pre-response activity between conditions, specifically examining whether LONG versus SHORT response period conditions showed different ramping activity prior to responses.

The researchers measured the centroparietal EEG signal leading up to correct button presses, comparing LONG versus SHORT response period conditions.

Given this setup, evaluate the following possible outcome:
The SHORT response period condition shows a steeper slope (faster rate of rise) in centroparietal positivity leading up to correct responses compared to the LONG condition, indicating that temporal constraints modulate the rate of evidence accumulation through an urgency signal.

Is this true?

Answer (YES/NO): NO